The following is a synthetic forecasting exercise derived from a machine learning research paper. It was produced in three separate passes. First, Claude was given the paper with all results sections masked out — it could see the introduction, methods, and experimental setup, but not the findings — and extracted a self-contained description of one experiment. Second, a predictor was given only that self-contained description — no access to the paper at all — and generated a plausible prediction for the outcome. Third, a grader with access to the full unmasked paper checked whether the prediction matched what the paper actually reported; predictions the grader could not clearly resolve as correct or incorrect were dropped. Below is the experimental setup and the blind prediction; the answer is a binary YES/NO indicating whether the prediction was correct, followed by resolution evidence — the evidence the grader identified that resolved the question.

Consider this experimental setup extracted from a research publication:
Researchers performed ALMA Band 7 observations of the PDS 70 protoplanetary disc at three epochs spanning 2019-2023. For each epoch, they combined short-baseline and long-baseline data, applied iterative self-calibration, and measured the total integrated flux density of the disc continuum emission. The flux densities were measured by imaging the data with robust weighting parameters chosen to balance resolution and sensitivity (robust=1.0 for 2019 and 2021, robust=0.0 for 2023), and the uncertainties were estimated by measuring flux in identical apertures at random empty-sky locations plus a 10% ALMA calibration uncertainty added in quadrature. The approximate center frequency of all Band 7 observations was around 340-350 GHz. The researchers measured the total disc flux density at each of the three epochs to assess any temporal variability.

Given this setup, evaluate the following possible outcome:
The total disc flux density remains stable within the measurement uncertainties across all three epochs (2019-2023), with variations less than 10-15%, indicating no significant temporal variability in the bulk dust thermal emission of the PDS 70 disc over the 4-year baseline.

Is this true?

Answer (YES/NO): YES